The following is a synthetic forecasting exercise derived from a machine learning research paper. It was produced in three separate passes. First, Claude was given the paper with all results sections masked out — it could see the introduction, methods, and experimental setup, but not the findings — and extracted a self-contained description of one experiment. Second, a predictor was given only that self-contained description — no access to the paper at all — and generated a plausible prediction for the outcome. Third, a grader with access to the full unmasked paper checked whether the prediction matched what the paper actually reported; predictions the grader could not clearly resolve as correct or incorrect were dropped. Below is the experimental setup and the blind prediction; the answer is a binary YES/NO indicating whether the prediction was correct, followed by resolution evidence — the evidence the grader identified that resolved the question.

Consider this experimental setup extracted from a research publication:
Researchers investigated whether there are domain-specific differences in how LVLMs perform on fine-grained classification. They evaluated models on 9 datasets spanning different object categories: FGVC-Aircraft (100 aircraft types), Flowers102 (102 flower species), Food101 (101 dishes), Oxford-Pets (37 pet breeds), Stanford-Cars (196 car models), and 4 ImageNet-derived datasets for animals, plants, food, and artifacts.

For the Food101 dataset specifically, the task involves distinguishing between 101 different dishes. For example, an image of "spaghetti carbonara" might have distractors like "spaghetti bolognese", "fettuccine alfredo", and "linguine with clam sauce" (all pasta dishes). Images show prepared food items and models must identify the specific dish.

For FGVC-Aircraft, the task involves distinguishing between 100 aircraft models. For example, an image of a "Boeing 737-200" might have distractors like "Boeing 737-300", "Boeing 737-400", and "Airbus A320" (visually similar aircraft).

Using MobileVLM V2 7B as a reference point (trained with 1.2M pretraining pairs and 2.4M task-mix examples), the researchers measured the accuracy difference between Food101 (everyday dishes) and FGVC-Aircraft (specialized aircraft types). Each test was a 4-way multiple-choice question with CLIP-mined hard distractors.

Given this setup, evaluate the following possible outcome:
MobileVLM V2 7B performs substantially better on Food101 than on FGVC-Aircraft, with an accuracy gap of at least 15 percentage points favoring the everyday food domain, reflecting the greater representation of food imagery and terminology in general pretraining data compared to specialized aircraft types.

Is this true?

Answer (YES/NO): YES